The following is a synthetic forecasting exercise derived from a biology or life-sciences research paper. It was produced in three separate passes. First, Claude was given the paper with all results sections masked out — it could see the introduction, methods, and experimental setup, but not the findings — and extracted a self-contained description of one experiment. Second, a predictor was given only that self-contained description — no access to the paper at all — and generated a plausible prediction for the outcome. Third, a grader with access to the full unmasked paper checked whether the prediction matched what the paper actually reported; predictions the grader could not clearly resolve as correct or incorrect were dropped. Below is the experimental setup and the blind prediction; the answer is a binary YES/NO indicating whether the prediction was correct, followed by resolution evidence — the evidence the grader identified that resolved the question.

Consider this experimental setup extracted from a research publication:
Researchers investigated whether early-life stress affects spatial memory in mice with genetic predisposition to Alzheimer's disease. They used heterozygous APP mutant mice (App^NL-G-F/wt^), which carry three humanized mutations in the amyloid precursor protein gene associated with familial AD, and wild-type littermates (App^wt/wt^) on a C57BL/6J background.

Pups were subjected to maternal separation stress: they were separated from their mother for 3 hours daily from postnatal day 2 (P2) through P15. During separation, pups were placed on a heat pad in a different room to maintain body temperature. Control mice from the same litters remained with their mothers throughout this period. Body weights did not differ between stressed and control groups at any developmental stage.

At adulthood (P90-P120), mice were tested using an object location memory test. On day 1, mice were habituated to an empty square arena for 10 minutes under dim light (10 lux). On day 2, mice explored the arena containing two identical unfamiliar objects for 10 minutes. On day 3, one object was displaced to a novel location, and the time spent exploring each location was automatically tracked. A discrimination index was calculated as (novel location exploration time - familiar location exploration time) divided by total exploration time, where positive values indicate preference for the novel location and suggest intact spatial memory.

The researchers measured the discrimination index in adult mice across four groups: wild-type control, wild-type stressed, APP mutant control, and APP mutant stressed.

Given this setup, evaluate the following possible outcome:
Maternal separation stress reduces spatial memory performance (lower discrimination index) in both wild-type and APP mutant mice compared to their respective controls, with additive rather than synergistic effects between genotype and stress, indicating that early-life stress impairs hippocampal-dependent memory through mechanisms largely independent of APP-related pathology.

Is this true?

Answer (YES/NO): NO